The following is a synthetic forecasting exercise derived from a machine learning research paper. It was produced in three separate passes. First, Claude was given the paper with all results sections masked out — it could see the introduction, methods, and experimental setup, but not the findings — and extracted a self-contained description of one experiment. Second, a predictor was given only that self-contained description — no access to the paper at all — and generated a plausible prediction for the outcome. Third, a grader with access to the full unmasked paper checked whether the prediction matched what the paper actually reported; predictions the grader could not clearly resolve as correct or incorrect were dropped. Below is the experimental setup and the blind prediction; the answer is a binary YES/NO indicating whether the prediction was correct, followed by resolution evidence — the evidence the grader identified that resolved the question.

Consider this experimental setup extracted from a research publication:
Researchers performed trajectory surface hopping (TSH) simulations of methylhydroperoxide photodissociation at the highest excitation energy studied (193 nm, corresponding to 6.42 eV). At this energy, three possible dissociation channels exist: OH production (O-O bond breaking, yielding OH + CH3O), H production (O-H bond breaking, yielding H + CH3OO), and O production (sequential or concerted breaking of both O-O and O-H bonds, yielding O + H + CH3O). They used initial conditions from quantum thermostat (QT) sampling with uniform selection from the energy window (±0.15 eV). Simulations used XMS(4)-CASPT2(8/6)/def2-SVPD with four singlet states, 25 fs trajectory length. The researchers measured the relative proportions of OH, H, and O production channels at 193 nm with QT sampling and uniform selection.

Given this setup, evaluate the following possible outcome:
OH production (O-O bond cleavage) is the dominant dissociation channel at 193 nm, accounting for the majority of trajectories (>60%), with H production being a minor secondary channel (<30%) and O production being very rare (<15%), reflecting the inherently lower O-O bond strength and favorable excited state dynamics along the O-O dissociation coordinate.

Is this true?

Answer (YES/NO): NO